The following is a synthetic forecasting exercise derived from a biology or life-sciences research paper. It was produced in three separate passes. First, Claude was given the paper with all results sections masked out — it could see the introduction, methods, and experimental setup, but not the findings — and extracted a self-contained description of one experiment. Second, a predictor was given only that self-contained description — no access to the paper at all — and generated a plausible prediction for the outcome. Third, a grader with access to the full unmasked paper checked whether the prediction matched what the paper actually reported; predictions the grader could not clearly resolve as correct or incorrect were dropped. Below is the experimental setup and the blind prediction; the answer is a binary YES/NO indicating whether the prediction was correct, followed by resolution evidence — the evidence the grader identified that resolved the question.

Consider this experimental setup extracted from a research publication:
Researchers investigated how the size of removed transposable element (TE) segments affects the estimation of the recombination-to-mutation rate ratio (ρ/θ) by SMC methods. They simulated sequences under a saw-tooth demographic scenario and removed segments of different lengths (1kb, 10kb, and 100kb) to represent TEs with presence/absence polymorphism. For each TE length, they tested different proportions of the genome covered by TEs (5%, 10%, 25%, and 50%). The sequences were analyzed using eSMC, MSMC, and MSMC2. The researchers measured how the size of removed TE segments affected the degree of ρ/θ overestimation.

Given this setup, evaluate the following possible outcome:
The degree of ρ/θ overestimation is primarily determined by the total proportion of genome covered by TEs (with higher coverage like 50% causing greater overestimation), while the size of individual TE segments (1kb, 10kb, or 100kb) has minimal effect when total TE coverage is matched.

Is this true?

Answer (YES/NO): NO